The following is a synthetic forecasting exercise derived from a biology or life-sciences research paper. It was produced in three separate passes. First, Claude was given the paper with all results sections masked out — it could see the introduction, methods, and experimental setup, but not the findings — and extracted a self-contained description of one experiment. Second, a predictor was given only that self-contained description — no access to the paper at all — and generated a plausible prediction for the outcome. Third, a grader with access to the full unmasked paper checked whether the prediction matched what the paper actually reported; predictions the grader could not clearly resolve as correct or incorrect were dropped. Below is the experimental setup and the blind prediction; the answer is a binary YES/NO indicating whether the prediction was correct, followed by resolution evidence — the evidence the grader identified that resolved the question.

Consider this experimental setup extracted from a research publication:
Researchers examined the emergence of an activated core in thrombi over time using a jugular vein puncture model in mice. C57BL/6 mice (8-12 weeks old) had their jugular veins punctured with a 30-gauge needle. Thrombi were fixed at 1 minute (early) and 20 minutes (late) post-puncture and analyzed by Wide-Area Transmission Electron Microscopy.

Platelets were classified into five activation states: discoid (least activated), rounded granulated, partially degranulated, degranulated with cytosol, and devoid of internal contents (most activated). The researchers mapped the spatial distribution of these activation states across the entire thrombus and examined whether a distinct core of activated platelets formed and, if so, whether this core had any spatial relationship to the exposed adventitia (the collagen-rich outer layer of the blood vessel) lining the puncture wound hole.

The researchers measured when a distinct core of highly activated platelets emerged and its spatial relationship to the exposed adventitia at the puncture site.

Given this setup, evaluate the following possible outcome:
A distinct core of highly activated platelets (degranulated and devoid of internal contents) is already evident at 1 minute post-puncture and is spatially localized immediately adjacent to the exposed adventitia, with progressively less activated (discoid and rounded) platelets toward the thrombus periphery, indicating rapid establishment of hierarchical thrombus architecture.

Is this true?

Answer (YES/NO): NO